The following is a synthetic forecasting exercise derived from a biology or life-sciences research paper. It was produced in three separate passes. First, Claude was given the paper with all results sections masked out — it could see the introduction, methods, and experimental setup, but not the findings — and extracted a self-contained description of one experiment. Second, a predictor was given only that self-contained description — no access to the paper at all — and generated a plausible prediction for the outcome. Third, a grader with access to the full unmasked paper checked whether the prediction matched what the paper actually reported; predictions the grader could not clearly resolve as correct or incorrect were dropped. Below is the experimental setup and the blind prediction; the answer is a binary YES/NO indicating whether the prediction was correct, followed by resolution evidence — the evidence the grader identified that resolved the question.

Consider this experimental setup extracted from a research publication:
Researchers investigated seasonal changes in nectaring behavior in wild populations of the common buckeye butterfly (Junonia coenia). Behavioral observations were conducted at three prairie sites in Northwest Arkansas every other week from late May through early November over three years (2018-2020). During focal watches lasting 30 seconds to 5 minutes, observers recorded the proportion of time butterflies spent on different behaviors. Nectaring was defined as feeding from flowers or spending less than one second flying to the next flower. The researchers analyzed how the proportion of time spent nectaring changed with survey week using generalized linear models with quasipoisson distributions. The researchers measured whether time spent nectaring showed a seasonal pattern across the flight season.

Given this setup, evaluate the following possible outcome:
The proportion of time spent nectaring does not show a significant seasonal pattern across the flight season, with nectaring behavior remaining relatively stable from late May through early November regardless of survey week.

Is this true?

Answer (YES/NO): YES